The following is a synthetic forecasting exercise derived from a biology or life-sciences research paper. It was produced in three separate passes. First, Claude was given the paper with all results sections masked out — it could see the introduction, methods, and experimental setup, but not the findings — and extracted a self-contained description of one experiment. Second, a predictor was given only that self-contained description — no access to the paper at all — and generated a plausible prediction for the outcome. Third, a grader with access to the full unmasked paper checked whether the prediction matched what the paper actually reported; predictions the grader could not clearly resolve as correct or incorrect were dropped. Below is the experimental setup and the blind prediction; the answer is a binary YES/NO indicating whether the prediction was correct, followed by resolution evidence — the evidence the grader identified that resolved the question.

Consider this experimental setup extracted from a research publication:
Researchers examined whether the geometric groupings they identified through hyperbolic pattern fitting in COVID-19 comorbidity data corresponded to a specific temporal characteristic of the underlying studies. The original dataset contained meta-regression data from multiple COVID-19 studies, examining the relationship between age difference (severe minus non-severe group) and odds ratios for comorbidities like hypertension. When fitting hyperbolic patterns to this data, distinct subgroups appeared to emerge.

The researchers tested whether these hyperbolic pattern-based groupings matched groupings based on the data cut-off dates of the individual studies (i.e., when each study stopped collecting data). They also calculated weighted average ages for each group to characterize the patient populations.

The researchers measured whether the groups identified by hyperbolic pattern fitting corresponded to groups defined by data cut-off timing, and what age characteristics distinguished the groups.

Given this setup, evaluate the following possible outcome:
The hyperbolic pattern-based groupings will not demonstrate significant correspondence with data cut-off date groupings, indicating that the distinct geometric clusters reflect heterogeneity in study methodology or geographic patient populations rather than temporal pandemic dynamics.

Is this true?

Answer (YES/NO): NO